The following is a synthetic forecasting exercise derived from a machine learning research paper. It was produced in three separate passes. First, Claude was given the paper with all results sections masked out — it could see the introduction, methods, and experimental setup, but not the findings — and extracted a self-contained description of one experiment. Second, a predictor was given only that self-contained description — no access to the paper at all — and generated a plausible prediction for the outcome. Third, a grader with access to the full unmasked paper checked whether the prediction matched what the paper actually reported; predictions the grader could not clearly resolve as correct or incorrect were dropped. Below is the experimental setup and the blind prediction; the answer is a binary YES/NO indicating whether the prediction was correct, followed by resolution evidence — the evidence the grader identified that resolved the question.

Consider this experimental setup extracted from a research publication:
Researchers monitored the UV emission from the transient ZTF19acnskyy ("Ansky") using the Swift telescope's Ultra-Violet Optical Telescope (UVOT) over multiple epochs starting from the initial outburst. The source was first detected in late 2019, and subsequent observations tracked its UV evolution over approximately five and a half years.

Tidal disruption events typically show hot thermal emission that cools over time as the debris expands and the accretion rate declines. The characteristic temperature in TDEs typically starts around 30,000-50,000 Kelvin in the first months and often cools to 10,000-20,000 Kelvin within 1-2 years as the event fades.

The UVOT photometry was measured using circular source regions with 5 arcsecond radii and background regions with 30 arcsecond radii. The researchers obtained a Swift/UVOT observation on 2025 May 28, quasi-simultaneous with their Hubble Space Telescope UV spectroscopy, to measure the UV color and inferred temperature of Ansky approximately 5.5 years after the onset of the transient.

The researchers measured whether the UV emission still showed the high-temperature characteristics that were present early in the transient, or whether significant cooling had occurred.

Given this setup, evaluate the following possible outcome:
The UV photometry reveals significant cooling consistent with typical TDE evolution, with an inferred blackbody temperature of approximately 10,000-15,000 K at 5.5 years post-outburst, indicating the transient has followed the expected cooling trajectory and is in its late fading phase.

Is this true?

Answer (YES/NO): NO